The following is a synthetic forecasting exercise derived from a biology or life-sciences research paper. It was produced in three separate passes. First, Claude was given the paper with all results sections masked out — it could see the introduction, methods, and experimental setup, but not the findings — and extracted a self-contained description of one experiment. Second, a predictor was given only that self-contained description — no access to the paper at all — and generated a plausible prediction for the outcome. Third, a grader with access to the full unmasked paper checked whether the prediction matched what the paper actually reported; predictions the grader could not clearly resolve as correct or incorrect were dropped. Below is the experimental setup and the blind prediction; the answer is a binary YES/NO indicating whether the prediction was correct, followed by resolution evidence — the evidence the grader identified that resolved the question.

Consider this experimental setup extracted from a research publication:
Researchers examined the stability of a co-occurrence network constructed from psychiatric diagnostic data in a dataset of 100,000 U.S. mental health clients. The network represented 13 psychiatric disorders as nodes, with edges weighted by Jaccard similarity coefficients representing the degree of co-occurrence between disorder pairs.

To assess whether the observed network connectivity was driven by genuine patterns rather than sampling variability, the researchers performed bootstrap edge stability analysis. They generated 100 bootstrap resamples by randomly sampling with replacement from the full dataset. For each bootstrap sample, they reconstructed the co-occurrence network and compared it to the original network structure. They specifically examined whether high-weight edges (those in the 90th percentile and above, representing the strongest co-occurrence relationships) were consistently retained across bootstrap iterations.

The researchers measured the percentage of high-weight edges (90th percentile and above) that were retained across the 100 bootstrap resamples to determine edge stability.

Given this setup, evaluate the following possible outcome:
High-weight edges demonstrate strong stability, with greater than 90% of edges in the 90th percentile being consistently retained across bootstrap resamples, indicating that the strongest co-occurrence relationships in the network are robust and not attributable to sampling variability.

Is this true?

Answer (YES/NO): YES